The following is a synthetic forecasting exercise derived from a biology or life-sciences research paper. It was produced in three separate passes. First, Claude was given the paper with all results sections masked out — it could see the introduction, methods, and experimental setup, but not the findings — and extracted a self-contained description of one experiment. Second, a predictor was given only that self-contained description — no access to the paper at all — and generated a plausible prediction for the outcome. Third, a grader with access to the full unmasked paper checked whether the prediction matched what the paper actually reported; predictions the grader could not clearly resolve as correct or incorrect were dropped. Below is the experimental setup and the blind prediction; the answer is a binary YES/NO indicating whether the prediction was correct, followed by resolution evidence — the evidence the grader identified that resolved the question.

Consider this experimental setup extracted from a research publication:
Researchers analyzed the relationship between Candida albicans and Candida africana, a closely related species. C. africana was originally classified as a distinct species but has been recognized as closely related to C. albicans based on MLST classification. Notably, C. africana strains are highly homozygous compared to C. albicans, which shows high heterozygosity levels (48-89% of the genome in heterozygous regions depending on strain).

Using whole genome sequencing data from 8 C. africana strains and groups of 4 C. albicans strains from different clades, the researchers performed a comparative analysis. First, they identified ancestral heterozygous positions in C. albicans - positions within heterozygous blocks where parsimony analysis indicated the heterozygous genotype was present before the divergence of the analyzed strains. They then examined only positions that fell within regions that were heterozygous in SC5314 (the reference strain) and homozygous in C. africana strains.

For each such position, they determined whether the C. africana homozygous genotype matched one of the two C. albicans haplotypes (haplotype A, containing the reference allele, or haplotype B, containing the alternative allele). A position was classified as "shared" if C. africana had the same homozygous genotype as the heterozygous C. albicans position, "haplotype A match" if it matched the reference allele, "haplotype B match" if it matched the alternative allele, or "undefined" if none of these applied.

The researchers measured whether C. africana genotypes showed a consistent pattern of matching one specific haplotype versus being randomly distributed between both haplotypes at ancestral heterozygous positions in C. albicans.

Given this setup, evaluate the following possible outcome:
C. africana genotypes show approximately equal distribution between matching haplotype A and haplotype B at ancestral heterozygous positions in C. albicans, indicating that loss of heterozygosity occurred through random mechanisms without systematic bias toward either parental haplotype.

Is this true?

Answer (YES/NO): YES